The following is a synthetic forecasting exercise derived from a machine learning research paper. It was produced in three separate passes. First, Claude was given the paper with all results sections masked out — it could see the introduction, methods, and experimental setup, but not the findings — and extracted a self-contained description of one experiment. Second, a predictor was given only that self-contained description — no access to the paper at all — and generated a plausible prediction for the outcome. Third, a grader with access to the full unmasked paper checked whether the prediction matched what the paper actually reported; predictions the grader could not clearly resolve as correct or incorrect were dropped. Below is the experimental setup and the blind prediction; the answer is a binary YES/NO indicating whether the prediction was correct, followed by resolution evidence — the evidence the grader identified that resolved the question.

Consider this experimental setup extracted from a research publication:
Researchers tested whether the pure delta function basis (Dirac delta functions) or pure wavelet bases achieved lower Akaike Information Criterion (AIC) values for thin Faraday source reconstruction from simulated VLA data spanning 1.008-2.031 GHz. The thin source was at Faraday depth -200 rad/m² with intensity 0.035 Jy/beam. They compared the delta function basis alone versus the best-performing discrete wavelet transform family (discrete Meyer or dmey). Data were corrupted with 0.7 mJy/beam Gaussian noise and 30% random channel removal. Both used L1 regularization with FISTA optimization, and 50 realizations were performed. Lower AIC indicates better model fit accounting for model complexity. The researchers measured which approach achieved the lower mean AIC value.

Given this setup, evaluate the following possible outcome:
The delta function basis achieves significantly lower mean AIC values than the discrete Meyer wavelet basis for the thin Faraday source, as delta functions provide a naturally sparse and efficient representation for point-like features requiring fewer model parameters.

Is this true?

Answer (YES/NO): YES